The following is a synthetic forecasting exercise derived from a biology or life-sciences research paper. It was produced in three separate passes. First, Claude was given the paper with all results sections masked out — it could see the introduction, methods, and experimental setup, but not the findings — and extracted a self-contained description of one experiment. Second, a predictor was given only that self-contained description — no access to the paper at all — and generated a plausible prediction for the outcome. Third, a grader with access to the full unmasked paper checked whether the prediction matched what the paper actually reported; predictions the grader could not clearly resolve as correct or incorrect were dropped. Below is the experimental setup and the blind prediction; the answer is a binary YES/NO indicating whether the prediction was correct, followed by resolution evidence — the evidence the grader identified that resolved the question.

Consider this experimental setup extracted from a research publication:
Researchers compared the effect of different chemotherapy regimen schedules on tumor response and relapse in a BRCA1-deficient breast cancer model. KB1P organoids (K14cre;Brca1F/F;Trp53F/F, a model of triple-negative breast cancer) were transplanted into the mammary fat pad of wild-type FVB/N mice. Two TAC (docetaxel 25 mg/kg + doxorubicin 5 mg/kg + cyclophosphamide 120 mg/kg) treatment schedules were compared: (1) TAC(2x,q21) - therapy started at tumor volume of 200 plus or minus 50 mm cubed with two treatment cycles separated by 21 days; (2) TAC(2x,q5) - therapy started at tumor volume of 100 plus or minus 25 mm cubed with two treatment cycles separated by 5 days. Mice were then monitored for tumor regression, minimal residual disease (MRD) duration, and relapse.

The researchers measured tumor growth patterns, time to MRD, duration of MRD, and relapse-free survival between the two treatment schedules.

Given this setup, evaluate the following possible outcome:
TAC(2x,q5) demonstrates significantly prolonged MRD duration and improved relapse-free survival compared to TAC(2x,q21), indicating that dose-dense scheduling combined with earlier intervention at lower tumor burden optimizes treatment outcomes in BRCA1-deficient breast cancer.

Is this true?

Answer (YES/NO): NO